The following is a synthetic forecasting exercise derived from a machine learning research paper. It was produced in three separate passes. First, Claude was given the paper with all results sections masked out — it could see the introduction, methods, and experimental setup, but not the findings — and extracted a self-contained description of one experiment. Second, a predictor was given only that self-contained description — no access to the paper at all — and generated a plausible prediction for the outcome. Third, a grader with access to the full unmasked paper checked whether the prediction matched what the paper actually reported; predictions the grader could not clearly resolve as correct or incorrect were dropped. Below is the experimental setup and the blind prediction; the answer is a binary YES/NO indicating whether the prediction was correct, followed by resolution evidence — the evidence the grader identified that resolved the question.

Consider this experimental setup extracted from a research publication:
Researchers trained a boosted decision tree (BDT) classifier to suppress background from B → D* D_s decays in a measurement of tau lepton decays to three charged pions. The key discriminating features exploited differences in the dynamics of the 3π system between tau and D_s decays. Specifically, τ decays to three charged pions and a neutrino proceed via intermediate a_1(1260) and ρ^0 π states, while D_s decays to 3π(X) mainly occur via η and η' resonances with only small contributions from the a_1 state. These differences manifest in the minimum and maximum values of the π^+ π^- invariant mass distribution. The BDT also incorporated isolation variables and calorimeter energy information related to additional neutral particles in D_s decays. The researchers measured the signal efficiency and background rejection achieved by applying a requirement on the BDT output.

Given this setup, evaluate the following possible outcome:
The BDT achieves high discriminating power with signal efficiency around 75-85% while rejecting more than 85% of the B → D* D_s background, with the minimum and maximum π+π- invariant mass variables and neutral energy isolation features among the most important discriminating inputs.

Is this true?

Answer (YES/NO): NO